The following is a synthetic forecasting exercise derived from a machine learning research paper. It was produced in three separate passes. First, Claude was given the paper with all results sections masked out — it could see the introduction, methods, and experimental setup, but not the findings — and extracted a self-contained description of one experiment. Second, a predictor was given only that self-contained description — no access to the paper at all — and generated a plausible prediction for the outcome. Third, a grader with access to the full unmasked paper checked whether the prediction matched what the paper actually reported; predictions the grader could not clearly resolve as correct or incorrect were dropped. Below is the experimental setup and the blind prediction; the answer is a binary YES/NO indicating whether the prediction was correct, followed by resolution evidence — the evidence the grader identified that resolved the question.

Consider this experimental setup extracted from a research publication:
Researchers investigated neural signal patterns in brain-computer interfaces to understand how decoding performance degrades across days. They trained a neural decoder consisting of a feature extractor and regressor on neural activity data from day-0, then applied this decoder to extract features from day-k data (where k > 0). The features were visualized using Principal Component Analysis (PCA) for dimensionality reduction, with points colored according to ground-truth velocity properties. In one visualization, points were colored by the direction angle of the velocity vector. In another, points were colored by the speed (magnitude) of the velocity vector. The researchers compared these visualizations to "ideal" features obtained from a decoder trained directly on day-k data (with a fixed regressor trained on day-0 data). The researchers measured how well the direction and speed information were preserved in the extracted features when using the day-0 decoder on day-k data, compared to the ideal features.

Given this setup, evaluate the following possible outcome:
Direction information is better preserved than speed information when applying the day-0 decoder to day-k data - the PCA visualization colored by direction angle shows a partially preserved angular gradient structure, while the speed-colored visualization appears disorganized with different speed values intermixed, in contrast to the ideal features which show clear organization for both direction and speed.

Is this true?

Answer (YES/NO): YES